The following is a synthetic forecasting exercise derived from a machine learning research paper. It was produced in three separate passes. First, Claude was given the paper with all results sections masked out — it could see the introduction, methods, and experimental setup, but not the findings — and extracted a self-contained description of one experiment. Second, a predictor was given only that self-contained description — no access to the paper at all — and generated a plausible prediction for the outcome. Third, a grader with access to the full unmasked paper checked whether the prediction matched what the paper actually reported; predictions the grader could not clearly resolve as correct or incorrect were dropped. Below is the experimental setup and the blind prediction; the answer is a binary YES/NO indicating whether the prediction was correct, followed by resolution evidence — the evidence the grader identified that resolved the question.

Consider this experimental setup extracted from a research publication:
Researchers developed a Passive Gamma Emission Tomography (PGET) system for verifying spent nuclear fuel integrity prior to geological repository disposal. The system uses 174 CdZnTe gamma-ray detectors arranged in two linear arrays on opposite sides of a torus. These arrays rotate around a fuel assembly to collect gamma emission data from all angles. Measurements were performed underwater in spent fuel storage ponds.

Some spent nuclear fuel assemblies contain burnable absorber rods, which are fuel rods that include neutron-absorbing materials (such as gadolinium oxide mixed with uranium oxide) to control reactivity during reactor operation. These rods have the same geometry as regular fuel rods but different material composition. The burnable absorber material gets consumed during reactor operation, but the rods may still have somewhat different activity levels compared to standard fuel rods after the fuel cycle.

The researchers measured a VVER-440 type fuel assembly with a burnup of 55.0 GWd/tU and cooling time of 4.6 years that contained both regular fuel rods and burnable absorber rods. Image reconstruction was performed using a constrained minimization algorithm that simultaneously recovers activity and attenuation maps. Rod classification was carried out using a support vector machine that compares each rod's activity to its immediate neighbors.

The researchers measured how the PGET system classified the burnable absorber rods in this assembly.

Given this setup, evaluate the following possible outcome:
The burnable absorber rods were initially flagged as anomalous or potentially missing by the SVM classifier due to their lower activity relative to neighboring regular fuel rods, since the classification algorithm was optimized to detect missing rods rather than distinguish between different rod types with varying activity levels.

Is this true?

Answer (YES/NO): NO